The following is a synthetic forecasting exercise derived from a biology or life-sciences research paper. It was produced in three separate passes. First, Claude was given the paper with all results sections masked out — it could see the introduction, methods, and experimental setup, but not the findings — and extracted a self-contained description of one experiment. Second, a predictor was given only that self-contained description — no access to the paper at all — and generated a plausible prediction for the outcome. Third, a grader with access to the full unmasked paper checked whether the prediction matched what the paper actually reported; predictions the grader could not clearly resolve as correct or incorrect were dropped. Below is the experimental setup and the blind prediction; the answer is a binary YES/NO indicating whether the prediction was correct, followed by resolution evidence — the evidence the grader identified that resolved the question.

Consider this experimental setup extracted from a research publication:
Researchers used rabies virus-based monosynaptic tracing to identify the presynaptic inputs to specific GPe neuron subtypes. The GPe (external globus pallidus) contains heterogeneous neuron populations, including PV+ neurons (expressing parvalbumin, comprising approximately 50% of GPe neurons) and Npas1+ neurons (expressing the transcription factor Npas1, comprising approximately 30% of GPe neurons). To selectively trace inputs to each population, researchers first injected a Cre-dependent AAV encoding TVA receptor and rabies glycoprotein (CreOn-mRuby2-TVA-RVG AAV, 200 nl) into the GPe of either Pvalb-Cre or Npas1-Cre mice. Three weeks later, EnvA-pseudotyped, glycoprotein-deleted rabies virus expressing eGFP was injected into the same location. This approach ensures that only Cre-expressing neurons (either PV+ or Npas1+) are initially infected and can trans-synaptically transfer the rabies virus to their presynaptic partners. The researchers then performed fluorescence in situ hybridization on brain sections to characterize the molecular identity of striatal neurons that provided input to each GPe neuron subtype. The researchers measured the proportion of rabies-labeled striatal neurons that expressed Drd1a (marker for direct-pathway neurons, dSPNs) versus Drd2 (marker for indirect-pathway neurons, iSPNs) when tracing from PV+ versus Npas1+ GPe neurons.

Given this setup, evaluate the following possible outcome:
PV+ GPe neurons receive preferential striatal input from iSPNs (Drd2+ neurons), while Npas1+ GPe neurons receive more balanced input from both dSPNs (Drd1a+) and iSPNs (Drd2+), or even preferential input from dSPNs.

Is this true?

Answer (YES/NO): YES